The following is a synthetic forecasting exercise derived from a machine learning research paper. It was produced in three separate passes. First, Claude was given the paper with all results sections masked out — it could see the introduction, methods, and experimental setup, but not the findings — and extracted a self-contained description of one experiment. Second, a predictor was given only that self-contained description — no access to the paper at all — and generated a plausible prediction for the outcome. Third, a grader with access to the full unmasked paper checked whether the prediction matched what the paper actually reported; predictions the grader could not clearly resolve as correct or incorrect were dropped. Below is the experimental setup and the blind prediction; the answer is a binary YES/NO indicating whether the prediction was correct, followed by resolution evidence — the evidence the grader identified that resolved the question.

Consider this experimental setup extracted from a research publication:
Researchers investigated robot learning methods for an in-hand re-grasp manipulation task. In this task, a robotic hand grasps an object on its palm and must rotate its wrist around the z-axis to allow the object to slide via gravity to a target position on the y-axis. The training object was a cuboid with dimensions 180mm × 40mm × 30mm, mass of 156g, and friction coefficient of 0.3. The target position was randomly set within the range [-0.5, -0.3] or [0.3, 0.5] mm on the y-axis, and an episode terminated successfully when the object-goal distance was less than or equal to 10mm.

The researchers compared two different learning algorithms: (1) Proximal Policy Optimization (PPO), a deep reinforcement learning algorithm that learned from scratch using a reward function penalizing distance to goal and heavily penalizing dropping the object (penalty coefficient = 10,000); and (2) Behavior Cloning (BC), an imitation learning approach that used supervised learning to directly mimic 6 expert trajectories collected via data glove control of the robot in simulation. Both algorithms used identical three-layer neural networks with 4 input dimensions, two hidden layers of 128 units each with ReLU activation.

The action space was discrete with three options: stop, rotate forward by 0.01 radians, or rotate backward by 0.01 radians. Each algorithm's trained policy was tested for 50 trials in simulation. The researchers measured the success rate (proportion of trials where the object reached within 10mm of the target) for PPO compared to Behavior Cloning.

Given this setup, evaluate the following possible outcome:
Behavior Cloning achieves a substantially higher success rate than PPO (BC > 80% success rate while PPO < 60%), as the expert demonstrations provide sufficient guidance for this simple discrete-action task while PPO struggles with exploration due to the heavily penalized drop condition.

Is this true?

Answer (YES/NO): YES